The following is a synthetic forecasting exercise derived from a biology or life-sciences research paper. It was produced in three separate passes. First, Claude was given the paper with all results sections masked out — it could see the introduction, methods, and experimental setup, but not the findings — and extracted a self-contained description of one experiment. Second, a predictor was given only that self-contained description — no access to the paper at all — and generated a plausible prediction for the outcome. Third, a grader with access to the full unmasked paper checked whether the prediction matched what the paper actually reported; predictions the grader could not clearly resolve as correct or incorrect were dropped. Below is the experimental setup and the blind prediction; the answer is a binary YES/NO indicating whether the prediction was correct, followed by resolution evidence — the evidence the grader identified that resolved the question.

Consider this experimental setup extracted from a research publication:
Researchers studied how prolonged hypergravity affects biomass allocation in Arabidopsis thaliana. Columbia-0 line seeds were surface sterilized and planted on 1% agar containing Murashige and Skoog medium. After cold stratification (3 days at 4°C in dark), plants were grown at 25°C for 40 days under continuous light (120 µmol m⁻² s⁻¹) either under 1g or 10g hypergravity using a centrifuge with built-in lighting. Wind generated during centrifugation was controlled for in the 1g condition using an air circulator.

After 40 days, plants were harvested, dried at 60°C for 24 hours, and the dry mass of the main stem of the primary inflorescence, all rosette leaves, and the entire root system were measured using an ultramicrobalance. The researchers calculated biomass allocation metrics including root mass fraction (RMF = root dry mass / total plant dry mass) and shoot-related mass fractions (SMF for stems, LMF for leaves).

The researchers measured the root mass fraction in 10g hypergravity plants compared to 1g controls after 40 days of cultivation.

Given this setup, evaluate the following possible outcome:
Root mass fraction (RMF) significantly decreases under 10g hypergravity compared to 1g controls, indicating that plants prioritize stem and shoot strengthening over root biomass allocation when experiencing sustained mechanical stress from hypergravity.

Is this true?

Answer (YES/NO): NO